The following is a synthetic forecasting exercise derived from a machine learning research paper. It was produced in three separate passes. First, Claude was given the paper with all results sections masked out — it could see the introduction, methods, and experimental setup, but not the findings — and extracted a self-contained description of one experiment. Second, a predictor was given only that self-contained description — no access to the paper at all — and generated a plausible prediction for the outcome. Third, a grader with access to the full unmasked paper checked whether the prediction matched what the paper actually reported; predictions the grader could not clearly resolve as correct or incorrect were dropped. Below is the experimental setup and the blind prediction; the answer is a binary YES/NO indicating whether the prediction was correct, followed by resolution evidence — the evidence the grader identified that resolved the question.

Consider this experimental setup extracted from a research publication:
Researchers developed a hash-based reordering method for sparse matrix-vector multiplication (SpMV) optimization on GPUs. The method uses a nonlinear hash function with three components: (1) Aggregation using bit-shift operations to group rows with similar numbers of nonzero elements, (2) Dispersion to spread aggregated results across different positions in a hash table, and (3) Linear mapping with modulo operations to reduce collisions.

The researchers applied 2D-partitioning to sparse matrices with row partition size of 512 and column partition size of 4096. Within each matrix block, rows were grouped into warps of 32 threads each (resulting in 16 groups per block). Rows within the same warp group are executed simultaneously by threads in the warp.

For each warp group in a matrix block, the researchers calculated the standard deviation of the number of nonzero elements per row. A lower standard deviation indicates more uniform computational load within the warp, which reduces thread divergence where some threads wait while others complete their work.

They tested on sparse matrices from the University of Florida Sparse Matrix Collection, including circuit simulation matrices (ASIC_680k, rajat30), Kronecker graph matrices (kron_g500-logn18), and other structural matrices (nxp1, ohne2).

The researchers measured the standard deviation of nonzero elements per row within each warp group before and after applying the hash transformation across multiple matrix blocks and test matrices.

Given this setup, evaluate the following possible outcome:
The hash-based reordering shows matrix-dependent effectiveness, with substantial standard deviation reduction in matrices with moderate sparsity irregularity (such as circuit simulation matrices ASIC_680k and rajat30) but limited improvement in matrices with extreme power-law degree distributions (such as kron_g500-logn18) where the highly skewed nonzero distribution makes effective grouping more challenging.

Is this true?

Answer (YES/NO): NO